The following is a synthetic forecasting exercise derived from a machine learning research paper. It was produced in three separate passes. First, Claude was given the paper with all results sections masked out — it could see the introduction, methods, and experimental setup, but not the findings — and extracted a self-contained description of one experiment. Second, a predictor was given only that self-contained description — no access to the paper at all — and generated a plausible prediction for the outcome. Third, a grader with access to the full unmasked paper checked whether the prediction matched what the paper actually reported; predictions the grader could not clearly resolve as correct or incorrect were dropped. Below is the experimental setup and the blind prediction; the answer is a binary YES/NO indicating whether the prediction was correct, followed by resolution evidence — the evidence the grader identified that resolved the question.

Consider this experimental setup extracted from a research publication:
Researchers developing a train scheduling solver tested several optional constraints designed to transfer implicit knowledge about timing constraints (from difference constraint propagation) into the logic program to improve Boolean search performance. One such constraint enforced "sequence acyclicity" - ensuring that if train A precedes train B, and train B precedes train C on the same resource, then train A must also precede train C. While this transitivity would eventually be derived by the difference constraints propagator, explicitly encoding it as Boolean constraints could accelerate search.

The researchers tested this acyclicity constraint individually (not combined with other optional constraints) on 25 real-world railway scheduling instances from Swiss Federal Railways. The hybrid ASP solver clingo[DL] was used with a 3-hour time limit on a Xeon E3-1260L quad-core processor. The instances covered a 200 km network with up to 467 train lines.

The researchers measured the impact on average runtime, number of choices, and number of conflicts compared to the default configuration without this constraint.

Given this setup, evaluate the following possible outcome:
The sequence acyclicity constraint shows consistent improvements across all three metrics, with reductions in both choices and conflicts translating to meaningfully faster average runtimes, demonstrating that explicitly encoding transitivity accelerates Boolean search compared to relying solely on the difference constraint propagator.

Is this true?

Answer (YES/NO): NO